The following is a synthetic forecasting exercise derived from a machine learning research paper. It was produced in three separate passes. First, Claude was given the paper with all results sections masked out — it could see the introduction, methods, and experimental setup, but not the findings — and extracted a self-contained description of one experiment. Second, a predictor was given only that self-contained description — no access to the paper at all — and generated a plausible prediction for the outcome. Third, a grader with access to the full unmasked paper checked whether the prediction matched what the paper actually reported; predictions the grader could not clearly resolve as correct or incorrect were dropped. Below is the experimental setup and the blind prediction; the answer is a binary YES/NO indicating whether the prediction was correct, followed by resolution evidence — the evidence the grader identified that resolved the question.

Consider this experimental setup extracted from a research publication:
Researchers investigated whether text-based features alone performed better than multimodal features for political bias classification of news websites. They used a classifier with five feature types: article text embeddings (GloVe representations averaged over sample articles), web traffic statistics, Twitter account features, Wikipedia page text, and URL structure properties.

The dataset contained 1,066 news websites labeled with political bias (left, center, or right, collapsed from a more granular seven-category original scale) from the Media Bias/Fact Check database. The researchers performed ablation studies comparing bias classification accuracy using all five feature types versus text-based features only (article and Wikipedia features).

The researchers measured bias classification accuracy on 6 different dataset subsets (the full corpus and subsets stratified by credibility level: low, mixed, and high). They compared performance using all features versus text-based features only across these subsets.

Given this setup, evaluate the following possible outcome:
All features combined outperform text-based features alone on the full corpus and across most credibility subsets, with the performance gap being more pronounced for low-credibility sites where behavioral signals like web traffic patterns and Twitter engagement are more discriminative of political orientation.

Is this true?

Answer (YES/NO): NO